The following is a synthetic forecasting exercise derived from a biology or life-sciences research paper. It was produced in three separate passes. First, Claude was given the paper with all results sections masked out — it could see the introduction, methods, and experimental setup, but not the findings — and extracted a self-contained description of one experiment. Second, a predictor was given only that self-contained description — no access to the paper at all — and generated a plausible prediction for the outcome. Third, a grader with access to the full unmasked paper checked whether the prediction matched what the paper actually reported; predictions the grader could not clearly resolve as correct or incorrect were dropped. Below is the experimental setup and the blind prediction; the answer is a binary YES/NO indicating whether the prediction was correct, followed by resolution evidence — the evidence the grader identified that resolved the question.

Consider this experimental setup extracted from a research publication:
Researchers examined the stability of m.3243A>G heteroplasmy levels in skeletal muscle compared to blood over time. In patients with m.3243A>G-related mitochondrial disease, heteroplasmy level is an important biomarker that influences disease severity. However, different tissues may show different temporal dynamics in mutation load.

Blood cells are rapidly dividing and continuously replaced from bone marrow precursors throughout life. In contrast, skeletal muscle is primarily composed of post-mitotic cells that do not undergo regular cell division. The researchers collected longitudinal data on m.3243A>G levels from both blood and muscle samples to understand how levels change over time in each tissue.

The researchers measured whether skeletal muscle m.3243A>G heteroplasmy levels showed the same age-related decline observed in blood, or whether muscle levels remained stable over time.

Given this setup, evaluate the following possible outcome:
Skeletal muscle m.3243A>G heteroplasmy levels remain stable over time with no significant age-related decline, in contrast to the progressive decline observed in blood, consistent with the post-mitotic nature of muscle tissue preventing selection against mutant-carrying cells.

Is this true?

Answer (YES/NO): YES